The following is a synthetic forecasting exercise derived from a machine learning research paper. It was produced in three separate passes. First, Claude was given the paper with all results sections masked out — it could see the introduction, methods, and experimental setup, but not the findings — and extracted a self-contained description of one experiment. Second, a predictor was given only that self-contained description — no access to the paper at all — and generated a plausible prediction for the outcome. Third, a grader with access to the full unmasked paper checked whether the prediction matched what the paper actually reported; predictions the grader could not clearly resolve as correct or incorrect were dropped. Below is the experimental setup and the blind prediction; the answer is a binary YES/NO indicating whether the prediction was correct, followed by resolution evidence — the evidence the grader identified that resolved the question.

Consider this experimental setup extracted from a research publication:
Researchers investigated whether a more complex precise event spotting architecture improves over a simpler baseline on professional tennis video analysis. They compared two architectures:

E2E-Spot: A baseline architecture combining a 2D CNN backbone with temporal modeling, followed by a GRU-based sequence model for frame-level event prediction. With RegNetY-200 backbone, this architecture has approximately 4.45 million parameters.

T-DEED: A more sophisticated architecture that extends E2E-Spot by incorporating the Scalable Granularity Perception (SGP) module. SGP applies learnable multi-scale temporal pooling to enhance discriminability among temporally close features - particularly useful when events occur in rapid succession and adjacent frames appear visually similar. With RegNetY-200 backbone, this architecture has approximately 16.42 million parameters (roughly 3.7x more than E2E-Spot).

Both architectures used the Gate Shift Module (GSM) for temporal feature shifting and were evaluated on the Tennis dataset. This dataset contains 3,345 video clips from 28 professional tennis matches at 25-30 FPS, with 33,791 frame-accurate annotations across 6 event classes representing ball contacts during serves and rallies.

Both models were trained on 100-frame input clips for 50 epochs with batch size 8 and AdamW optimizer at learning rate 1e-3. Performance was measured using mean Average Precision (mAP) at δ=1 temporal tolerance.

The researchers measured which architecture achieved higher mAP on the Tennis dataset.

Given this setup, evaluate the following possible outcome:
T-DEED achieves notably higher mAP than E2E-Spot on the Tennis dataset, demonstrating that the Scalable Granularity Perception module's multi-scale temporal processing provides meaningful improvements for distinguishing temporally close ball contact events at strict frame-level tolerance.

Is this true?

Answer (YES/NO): NO